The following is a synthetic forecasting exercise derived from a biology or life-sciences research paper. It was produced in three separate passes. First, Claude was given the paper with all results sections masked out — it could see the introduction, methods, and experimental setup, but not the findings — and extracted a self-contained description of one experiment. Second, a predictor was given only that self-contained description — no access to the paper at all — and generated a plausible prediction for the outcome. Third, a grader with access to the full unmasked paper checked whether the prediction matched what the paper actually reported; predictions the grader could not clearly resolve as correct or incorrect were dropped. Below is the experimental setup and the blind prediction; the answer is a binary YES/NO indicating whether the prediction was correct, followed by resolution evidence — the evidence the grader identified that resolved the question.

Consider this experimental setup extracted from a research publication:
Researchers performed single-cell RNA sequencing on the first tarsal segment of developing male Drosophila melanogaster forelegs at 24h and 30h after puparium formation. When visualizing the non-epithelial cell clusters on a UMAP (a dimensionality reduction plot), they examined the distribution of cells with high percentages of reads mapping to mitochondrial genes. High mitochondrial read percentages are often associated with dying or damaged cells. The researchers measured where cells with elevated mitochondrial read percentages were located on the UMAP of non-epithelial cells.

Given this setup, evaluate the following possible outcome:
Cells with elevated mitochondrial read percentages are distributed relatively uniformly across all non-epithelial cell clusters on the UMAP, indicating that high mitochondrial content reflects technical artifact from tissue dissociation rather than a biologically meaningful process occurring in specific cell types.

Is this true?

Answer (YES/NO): NO